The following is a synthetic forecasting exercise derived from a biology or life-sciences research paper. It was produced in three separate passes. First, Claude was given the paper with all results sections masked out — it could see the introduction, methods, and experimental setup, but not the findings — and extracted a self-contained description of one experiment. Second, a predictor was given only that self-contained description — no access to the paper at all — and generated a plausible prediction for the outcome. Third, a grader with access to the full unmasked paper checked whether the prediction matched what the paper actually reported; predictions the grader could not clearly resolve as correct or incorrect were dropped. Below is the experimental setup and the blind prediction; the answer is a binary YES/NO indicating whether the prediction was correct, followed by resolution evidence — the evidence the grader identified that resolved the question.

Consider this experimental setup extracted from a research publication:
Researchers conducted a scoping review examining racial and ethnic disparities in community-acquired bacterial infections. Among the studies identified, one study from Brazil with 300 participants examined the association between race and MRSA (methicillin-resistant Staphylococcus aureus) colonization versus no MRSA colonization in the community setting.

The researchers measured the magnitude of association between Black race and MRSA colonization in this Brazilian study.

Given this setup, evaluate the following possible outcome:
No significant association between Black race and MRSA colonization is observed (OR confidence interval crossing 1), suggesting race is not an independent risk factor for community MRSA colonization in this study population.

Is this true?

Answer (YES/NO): NO